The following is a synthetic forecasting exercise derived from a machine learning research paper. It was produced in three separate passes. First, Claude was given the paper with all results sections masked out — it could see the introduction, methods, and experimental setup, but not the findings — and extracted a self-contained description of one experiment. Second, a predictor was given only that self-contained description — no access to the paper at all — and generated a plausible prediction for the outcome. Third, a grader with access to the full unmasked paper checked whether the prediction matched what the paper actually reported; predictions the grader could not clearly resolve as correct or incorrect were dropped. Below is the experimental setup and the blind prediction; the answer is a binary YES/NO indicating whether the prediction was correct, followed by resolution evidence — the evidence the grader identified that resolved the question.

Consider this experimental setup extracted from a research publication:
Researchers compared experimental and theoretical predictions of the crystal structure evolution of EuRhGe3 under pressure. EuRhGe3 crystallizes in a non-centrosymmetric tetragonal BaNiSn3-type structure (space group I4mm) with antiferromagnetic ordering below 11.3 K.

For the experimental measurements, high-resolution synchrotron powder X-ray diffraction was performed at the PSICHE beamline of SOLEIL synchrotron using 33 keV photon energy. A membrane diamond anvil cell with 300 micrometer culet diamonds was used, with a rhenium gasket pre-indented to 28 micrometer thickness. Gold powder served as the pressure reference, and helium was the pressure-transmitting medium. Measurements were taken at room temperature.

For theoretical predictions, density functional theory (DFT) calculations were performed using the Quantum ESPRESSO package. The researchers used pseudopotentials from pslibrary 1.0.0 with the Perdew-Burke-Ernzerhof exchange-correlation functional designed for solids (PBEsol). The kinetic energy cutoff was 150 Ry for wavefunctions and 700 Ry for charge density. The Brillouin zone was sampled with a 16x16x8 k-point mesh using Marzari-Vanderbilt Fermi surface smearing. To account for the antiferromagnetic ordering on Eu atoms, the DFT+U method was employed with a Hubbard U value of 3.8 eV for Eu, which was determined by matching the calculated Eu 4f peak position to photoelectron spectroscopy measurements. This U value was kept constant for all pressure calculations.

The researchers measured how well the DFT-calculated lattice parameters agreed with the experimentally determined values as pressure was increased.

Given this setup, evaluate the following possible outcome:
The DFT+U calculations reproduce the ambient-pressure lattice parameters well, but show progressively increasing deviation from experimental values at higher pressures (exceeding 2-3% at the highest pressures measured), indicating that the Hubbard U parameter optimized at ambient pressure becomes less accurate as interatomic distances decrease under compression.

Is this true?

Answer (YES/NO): NO